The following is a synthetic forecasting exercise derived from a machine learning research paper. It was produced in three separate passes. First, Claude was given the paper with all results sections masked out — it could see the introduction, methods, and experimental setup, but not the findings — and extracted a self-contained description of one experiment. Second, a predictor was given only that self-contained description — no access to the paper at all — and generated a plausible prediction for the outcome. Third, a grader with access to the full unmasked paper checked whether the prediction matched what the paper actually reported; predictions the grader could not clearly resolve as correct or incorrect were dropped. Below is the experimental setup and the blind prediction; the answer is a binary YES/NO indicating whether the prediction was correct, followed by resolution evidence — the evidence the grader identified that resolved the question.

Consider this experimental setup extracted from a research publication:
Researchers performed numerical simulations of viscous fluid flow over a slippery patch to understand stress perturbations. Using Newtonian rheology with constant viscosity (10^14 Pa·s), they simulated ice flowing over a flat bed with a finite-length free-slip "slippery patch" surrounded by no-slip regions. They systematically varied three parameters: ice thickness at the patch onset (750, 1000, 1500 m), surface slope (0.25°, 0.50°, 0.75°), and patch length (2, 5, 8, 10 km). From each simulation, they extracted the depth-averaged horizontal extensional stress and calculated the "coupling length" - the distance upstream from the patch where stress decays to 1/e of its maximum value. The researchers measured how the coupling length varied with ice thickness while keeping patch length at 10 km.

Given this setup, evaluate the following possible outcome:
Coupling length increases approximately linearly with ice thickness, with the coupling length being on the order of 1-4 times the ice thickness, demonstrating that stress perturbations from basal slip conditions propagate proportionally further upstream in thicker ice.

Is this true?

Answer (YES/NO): YES